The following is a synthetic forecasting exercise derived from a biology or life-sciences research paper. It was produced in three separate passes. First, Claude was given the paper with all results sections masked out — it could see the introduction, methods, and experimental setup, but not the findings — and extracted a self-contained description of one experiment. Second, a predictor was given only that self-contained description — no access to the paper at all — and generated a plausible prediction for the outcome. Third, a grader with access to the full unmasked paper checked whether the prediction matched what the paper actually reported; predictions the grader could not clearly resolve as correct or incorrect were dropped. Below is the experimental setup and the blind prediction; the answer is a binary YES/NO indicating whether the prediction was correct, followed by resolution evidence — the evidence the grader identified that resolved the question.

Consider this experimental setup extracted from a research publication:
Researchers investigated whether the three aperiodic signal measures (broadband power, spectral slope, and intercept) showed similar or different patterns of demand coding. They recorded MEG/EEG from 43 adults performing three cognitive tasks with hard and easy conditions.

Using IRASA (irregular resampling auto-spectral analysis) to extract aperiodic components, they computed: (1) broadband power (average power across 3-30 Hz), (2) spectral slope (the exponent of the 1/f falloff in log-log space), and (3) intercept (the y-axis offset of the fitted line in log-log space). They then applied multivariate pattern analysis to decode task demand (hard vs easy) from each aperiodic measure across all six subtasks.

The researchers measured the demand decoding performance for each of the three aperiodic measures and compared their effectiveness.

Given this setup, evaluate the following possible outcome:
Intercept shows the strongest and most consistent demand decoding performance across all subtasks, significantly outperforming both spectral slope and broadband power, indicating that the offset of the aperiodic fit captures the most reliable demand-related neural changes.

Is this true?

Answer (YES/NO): NO